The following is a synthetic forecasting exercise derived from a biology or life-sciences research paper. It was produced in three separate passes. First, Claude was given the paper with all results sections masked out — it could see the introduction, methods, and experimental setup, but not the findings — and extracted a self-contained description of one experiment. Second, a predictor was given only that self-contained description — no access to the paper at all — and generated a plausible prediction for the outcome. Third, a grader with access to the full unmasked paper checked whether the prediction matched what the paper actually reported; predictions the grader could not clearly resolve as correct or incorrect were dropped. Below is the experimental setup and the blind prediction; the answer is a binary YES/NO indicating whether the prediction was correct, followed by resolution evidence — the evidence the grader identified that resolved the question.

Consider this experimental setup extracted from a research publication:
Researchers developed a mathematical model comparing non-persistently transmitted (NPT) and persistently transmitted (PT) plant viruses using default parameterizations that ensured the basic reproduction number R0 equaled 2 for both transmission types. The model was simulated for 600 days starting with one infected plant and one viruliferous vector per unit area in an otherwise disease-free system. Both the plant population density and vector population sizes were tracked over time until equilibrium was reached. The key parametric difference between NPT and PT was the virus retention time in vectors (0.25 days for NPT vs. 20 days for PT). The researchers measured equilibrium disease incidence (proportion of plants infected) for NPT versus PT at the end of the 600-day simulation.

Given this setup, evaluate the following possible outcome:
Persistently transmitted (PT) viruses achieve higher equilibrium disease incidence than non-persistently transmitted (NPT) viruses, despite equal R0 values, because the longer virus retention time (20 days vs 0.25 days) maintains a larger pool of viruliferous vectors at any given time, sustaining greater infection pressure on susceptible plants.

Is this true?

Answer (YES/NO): NO